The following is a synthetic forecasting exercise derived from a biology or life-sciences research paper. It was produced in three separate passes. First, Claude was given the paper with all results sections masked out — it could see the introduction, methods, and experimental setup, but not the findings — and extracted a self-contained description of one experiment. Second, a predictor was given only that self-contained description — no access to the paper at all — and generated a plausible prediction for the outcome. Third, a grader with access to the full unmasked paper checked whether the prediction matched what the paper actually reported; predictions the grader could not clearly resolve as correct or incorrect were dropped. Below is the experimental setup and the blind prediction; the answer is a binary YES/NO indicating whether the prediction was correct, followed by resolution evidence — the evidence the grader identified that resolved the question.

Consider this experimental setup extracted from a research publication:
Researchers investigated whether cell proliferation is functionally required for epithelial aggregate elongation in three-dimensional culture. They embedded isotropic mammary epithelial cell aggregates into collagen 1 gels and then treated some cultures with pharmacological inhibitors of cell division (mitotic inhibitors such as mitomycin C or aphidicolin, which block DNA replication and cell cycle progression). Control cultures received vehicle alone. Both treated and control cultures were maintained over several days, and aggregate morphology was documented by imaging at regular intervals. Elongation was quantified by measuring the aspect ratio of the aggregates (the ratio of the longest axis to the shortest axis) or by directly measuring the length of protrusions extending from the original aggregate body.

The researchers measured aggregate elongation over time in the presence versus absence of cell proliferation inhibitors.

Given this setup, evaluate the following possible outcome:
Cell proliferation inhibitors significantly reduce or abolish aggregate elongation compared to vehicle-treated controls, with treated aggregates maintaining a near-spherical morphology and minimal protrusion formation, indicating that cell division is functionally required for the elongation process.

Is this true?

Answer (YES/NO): YES